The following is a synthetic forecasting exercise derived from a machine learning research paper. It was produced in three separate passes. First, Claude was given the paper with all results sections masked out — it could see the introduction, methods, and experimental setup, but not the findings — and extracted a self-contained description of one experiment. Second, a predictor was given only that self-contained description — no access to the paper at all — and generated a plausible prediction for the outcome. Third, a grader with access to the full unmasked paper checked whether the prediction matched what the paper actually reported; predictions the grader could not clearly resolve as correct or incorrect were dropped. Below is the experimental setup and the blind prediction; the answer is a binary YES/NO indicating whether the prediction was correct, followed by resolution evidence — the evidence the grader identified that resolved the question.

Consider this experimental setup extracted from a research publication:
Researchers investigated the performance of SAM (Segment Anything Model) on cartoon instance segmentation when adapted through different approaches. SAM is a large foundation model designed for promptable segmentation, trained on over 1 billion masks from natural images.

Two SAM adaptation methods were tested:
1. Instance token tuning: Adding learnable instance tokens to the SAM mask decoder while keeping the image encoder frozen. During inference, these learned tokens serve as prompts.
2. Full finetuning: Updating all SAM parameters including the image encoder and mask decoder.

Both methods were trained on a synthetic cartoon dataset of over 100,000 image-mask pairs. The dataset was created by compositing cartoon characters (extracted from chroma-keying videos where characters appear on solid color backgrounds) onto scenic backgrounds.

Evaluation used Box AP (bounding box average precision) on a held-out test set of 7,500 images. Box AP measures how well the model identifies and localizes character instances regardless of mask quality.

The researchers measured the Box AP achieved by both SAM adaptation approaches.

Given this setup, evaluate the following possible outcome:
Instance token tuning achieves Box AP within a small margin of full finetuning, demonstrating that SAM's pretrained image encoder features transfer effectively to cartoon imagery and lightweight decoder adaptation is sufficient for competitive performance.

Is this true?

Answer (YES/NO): NO